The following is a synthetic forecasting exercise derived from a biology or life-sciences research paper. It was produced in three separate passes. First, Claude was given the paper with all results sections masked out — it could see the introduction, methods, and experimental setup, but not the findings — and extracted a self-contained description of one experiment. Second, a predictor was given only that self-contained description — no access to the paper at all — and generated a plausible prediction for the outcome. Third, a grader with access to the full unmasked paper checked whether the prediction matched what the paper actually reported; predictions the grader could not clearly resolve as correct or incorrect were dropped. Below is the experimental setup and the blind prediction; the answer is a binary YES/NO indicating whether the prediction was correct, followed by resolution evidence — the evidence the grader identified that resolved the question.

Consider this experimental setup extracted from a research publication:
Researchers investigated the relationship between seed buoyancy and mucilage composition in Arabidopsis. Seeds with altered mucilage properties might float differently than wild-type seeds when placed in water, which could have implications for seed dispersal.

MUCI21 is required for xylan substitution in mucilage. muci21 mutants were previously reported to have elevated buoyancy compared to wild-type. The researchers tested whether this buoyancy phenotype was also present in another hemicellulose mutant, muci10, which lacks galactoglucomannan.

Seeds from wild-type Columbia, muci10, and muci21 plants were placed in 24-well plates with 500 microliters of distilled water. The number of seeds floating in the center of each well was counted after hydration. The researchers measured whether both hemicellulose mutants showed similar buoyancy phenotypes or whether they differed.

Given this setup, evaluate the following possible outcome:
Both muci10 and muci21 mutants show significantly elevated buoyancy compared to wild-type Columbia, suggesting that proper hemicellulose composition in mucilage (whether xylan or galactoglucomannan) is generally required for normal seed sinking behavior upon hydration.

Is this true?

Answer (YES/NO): NO